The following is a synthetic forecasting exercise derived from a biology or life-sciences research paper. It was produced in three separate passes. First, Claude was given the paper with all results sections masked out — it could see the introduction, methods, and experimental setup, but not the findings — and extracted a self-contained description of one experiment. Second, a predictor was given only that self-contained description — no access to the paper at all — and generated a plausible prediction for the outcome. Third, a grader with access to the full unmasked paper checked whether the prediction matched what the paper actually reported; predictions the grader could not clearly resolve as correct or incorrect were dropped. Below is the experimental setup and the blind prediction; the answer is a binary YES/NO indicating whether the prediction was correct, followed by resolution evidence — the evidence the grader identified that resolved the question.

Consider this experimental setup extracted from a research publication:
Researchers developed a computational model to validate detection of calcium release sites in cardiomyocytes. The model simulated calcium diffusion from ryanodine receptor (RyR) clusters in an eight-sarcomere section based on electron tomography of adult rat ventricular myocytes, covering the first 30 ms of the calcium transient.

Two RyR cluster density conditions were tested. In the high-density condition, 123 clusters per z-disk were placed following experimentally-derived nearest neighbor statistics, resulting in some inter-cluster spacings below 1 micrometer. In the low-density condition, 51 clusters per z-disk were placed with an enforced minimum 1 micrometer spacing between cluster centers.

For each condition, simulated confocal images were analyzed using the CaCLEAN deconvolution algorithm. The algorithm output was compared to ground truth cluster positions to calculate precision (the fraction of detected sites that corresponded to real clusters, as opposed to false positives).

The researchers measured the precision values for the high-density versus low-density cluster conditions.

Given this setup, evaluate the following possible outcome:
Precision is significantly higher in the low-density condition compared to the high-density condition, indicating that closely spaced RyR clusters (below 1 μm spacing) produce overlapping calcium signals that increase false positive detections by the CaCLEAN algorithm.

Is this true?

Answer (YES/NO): YES